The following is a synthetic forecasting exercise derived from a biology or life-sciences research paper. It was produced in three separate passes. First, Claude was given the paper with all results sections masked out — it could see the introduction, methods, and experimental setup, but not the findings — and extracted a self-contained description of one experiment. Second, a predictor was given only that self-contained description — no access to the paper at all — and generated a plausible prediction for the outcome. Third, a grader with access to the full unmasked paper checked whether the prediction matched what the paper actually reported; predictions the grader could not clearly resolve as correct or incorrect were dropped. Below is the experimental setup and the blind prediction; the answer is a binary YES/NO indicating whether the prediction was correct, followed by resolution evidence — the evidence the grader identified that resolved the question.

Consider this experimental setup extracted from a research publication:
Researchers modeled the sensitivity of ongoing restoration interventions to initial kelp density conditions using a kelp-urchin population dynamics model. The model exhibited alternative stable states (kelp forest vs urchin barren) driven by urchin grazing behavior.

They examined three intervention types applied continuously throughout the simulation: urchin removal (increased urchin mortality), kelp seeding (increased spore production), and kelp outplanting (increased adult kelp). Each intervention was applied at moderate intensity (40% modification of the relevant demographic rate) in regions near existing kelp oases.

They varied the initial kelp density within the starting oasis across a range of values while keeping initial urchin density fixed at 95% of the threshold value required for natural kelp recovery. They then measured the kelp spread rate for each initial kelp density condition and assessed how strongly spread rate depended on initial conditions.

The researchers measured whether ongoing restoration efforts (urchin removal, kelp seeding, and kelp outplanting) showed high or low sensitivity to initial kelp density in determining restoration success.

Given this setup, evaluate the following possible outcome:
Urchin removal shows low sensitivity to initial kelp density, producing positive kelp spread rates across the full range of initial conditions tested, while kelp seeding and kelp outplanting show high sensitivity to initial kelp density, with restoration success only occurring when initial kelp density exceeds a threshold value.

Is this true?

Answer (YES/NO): NO